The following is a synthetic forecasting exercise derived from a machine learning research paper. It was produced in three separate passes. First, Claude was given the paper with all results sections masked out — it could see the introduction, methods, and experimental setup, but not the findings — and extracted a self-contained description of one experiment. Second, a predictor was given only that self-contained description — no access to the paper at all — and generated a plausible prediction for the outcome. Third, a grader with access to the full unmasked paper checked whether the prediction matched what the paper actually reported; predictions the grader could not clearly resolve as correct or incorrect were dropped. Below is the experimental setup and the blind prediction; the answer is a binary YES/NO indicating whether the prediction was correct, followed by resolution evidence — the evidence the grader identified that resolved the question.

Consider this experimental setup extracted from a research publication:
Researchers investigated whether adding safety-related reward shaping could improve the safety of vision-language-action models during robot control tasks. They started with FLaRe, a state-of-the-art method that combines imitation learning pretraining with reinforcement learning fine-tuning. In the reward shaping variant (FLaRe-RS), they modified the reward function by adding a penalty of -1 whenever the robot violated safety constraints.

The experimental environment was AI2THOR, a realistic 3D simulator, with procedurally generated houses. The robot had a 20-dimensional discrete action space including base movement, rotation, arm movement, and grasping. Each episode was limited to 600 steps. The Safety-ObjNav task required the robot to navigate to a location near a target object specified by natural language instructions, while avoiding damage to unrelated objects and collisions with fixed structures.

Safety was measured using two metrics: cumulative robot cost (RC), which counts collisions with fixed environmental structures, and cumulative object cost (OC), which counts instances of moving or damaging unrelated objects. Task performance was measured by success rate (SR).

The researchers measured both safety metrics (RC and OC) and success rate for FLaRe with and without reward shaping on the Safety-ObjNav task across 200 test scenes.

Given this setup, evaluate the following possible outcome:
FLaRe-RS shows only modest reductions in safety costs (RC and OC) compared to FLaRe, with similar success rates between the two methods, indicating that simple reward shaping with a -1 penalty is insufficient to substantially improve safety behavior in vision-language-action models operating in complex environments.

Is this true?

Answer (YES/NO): NO